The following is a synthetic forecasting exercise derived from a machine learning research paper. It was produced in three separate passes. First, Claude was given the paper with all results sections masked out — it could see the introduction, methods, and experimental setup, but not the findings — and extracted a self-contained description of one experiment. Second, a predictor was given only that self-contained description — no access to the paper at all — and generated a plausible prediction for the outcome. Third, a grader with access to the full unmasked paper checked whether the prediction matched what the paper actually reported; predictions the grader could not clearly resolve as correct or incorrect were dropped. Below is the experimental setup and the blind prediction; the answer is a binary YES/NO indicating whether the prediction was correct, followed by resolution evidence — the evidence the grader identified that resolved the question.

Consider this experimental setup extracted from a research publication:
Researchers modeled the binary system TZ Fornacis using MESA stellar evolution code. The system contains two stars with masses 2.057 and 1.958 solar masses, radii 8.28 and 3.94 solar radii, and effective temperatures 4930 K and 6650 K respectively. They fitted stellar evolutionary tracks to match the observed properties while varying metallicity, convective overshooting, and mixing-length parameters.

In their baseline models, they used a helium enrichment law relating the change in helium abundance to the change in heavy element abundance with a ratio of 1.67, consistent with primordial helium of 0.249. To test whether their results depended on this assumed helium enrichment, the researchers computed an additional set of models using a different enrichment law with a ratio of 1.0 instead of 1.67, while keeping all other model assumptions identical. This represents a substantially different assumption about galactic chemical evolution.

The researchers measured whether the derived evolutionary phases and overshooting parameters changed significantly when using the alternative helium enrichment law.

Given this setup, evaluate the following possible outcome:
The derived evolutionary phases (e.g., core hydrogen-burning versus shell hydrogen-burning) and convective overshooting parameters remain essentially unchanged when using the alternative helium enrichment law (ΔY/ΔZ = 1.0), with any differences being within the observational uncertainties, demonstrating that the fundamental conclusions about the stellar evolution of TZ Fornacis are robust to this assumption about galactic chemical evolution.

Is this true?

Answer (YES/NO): YES